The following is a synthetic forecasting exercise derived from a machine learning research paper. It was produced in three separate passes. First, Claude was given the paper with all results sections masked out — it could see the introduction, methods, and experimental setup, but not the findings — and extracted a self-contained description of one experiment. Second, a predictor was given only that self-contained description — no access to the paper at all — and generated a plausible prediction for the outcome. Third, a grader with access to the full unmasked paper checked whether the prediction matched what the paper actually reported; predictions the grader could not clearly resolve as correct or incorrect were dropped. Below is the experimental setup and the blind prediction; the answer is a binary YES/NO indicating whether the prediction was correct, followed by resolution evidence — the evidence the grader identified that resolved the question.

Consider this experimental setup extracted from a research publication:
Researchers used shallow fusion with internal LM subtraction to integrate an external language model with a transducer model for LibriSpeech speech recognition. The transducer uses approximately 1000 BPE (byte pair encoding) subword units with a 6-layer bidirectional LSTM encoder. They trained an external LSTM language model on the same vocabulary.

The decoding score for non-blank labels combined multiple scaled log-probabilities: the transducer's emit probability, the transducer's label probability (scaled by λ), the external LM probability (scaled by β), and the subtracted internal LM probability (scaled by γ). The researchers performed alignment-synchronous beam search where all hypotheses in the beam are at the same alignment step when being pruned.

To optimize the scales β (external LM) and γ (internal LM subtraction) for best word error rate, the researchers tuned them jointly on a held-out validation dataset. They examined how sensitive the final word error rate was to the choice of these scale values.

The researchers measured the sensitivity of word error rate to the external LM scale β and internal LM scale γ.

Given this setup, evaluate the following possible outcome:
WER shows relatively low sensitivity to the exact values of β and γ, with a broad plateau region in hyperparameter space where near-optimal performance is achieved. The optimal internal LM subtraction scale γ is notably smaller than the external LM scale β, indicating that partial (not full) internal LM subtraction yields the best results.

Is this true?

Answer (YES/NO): NO